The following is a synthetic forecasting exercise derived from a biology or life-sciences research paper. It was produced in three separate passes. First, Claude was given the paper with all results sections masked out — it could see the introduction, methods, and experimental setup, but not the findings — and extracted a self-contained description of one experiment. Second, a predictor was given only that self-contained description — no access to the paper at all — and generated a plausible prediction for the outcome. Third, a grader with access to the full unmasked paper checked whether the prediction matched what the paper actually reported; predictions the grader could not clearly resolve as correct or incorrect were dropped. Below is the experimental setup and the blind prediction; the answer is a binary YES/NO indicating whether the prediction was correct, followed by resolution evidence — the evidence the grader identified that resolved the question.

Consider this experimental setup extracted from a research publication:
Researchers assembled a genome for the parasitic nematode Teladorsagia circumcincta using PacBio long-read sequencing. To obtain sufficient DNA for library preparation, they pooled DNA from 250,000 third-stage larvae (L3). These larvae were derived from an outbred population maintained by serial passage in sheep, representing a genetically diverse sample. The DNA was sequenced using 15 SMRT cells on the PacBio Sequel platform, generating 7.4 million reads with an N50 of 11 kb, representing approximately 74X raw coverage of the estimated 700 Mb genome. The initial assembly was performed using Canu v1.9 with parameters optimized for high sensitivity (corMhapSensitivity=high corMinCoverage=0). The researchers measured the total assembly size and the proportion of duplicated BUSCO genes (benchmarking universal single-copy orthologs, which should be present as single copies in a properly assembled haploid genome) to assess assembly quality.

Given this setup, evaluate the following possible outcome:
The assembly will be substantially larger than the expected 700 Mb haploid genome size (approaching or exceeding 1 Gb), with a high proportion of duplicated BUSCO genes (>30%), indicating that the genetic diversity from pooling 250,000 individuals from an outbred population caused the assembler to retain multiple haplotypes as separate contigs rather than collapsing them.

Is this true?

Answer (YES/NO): YES